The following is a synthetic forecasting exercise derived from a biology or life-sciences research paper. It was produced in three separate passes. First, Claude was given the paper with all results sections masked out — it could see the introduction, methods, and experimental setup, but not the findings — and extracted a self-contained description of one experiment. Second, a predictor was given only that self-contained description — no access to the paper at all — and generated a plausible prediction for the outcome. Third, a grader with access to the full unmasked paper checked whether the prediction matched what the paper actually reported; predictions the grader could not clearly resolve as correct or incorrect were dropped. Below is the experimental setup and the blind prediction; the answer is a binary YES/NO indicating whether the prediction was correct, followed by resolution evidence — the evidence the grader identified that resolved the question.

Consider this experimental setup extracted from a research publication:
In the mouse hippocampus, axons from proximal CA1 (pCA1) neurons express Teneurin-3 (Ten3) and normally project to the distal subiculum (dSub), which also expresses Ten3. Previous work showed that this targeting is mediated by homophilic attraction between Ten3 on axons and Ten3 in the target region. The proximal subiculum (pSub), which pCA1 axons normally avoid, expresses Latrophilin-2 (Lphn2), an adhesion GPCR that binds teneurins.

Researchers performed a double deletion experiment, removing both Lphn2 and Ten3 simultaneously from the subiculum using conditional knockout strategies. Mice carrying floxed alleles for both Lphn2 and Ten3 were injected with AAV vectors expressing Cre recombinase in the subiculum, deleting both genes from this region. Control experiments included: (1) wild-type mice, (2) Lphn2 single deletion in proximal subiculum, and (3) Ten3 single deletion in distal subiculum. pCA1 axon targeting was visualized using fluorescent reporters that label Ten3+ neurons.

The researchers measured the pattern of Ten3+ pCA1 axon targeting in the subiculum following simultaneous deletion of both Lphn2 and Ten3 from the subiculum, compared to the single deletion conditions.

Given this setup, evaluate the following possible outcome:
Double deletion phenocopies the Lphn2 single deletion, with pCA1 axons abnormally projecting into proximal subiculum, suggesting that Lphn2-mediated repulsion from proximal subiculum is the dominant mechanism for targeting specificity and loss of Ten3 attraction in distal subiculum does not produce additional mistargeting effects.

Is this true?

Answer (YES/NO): NO